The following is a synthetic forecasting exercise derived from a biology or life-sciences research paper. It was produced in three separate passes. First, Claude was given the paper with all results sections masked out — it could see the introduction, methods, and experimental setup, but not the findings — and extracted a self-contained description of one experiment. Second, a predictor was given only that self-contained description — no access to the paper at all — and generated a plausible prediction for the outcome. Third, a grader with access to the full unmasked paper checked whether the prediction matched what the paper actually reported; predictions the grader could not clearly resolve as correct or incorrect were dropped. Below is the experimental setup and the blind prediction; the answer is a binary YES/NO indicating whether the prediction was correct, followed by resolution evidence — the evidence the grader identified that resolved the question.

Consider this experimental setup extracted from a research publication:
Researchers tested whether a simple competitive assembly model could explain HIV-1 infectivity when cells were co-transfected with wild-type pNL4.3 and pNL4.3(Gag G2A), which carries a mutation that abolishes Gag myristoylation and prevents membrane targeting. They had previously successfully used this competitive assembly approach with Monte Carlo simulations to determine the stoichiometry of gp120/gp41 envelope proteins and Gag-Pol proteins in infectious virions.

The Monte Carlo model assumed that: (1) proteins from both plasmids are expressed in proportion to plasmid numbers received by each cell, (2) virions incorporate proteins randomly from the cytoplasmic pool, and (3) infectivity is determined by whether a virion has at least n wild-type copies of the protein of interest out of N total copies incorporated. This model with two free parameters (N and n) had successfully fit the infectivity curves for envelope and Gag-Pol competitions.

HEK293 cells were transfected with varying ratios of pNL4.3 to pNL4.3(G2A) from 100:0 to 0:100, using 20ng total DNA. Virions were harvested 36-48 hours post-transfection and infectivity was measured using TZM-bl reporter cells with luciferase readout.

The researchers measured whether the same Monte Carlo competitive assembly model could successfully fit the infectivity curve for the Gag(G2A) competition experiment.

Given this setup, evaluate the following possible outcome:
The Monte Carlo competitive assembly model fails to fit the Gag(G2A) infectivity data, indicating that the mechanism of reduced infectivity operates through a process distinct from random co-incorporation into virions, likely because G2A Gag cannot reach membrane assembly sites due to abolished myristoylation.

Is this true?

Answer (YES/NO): YES